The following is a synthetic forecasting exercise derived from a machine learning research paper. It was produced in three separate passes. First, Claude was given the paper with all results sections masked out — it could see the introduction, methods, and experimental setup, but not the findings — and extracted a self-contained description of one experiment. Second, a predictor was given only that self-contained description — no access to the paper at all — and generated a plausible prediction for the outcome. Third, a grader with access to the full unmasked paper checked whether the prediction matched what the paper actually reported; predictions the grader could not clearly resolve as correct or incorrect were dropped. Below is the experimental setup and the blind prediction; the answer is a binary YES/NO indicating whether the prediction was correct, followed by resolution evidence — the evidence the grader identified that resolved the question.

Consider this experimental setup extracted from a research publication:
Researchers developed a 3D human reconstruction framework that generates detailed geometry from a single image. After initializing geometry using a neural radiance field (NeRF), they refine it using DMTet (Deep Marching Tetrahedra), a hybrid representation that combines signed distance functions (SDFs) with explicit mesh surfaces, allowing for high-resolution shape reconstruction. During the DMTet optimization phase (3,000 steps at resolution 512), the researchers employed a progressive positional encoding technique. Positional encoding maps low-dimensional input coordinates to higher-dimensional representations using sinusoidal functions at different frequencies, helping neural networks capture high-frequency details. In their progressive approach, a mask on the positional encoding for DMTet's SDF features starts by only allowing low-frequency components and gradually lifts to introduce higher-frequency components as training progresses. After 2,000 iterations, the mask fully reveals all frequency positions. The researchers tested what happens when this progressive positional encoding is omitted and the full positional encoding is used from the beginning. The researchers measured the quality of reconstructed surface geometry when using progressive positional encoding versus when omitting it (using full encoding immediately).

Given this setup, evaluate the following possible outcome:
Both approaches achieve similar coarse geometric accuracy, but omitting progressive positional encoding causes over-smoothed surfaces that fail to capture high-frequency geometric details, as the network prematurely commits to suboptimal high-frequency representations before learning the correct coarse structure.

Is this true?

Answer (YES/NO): NO